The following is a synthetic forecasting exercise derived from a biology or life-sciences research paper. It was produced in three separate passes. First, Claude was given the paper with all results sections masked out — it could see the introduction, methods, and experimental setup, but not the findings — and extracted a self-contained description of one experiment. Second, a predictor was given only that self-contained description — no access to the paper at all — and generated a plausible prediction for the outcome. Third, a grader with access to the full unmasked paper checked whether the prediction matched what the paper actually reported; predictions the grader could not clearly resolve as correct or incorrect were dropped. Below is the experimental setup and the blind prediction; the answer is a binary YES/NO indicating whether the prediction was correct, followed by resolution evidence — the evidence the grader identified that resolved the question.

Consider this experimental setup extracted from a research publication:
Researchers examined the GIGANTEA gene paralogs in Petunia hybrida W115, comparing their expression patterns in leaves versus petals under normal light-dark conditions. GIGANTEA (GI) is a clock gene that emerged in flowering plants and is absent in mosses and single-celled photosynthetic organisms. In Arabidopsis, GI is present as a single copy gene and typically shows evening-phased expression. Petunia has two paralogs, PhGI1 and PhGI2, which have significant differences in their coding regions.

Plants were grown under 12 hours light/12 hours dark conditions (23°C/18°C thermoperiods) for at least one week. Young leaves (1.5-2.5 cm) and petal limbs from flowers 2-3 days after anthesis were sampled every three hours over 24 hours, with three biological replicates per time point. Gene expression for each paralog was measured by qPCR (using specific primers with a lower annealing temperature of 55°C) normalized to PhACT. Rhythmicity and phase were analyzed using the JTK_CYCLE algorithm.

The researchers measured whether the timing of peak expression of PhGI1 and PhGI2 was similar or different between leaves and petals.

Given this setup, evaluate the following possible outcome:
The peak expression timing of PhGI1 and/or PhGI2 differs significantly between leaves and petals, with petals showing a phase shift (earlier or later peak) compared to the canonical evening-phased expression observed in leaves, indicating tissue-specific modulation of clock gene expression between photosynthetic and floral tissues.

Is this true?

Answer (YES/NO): YES